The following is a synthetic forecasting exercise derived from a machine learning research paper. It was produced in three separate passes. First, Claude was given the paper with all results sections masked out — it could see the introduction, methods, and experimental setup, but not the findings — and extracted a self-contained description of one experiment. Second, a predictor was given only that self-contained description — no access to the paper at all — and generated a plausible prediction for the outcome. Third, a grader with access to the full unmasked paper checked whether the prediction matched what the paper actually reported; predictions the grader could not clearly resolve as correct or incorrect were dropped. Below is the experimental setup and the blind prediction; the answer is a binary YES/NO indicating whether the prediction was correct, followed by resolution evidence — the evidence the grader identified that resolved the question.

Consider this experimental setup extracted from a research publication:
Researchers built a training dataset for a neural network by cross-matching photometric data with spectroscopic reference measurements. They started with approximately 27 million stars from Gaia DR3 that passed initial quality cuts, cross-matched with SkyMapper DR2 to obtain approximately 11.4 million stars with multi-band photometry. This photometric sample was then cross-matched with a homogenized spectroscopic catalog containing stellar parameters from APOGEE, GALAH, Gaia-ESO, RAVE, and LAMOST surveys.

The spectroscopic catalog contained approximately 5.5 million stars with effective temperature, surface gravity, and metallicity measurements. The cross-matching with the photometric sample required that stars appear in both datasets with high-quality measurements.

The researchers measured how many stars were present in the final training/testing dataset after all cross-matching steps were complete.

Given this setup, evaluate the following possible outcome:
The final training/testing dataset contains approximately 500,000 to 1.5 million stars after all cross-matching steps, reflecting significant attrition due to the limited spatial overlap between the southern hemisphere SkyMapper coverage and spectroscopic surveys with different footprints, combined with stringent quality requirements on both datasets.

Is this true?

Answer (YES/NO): YES